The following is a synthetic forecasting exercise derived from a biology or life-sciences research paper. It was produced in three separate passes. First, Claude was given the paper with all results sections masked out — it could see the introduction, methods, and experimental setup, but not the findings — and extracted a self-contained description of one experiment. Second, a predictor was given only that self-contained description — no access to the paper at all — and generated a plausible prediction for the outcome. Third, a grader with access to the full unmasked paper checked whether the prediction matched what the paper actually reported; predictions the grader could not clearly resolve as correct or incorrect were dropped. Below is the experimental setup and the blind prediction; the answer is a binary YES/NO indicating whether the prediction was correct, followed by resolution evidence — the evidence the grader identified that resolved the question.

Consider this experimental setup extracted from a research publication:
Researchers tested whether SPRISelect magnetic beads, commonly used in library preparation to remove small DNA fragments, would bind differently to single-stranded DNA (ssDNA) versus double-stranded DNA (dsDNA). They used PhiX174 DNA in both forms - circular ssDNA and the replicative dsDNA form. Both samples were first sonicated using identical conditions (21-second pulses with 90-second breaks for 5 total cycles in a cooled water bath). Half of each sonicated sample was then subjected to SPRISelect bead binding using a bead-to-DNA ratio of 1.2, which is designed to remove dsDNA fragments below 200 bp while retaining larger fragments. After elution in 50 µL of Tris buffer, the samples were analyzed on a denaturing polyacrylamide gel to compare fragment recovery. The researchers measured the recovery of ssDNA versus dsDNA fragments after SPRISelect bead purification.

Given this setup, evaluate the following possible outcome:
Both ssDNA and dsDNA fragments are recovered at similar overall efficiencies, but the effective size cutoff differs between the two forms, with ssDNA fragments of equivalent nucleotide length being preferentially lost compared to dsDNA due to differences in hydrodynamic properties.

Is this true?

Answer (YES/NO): NO